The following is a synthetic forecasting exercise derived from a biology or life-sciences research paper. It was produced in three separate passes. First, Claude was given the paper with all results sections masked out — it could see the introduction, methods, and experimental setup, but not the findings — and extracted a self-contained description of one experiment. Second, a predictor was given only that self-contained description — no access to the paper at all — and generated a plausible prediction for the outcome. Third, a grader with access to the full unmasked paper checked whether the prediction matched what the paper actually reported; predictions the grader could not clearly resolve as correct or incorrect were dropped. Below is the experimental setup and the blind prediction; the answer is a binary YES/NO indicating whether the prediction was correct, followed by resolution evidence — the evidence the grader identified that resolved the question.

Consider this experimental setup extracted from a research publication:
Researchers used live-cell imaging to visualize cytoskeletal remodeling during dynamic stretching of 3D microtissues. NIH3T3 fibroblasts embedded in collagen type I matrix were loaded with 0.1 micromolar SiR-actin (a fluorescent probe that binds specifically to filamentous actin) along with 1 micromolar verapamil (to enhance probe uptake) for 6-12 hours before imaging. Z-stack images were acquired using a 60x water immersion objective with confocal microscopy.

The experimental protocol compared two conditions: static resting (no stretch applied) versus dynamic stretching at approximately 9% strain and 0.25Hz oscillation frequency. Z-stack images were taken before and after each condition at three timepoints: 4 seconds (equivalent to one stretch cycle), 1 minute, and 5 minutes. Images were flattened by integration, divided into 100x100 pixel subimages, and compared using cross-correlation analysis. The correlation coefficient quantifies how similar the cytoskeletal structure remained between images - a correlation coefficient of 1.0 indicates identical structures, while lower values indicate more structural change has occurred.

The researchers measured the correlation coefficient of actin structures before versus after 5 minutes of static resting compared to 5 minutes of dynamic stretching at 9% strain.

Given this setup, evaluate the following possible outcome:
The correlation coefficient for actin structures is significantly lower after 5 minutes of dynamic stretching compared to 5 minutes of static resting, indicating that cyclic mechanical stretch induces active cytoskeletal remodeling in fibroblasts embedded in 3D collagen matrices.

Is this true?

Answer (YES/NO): YES